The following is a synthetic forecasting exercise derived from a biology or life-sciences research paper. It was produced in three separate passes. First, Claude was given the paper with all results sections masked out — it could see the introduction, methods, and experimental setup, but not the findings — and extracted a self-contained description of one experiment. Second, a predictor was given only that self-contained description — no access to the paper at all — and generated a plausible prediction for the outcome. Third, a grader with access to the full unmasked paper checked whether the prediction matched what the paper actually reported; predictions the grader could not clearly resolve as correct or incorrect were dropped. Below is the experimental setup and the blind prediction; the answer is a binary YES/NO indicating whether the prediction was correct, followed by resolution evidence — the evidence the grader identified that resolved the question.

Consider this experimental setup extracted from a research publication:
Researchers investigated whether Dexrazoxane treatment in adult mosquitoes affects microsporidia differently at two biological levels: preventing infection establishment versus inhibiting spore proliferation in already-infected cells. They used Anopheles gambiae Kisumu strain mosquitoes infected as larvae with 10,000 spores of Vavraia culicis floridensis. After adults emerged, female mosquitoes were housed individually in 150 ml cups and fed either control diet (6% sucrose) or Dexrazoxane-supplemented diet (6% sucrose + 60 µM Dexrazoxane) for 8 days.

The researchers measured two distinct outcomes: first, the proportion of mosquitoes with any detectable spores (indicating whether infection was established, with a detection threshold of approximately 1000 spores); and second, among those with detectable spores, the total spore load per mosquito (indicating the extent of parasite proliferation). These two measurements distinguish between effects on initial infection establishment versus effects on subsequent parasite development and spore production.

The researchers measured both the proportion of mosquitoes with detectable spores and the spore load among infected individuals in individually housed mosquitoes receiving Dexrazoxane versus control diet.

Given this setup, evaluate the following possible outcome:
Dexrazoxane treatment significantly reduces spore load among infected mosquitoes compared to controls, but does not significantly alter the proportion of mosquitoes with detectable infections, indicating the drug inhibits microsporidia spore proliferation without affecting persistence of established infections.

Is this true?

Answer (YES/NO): YES